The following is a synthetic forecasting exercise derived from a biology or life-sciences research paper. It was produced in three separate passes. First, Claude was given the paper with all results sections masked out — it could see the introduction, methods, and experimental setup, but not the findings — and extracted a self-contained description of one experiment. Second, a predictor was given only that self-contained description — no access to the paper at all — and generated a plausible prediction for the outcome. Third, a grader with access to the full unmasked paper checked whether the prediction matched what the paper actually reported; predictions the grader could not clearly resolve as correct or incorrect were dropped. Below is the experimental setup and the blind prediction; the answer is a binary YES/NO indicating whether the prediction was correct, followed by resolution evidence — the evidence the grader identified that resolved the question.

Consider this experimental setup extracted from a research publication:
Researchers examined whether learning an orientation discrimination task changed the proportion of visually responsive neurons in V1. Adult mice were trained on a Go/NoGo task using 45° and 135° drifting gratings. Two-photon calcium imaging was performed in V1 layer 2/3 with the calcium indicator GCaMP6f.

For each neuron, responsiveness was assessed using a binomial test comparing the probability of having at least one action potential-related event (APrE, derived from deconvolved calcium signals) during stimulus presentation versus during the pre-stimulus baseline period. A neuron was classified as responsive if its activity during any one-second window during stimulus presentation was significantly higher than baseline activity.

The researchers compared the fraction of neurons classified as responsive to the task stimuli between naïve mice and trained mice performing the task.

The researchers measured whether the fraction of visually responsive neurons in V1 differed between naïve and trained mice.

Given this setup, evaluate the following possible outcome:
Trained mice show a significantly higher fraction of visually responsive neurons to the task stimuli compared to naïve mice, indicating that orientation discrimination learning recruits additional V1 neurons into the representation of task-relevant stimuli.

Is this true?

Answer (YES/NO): NO